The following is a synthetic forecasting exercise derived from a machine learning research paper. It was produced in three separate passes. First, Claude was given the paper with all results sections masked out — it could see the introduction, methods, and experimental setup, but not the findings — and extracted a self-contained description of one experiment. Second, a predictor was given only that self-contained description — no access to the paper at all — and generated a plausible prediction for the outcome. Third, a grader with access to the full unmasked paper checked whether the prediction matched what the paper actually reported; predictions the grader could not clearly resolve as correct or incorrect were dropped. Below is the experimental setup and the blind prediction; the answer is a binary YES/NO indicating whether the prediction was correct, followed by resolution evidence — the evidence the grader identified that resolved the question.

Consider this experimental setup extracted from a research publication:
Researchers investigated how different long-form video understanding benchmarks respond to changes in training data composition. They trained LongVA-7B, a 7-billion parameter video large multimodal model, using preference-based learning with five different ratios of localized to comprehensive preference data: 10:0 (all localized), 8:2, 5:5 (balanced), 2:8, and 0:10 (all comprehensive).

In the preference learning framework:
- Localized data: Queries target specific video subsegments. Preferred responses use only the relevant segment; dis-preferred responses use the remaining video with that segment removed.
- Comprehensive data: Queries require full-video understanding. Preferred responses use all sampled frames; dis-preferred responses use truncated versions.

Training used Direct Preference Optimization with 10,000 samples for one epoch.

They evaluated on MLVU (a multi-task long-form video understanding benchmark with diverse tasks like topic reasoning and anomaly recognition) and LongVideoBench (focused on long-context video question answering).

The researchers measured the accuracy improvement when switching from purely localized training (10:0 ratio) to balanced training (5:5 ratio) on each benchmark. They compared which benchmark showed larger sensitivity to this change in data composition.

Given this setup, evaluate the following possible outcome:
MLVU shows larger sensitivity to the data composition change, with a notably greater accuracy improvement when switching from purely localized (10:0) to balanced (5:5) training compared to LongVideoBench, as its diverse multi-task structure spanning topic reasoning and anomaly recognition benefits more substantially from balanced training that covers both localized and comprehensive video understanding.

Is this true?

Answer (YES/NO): YES